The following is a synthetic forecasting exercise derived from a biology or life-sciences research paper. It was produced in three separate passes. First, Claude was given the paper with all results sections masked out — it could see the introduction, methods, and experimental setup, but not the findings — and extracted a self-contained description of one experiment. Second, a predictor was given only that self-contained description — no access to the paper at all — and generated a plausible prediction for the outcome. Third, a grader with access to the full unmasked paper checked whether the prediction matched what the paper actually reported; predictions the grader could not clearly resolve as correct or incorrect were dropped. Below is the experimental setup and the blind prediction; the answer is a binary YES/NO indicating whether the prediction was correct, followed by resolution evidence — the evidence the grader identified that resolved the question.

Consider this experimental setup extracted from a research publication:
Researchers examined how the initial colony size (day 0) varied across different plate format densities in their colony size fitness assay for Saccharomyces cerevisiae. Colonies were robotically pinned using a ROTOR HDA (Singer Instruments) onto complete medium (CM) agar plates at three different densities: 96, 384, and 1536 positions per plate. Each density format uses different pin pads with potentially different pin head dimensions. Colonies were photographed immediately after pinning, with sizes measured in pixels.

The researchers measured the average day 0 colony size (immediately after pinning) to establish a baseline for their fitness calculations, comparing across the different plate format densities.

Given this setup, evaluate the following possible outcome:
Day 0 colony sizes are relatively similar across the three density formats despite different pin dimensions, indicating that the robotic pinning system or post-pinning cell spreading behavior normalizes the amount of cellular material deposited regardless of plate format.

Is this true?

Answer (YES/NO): NO